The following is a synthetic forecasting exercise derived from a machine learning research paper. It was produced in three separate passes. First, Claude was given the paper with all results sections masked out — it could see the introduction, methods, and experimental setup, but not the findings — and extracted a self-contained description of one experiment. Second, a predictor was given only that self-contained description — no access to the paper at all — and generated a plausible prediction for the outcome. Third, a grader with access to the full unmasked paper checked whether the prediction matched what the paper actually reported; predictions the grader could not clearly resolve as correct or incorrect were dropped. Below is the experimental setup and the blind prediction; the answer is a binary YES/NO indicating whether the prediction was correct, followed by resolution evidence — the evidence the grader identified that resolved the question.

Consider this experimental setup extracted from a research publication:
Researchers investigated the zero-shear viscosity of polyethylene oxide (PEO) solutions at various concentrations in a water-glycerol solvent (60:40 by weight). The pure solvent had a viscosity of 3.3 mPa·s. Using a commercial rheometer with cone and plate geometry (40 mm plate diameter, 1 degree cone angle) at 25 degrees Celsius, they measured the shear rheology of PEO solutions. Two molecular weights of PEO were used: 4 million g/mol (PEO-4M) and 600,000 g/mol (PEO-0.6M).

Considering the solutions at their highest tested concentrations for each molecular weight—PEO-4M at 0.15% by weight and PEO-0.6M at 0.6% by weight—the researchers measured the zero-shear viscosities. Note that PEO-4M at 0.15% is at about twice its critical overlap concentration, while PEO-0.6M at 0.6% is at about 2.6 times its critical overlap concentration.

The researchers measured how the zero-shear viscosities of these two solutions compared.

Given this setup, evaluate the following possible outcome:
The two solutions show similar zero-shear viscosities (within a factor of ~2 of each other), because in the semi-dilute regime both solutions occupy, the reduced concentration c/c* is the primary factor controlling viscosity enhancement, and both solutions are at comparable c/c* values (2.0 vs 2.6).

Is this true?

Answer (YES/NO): YES